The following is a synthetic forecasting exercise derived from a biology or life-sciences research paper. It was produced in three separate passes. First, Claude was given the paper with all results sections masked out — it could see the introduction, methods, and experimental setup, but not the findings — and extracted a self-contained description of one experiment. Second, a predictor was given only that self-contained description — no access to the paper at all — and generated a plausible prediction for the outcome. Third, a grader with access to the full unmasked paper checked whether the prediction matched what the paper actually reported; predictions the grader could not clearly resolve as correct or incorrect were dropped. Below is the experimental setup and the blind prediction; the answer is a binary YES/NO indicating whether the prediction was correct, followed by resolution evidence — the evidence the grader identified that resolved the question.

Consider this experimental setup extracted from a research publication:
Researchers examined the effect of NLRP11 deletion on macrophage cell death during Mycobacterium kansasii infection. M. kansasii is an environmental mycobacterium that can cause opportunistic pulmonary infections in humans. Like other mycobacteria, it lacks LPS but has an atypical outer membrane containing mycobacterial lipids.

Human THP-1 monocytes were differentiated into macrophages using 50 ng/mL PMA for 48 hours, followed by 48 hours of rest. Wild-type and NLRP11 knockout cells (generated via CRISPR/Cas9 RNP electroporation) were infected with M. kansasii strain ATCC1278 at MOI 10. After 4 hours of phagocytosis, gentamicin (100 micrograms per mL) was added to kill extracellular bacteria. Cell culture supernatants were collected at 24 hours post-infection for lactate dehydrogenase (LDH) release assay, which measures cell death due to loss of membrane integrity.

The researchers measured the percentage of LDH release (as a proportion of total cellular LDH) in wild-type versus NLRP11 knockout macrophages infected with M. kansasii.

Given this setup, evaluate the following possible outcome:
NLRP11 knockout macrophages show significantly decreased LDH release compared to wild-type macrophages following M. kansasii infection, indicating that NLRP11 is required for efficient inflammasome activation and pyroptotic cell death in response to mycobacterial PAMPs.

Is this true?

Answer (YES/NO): YES